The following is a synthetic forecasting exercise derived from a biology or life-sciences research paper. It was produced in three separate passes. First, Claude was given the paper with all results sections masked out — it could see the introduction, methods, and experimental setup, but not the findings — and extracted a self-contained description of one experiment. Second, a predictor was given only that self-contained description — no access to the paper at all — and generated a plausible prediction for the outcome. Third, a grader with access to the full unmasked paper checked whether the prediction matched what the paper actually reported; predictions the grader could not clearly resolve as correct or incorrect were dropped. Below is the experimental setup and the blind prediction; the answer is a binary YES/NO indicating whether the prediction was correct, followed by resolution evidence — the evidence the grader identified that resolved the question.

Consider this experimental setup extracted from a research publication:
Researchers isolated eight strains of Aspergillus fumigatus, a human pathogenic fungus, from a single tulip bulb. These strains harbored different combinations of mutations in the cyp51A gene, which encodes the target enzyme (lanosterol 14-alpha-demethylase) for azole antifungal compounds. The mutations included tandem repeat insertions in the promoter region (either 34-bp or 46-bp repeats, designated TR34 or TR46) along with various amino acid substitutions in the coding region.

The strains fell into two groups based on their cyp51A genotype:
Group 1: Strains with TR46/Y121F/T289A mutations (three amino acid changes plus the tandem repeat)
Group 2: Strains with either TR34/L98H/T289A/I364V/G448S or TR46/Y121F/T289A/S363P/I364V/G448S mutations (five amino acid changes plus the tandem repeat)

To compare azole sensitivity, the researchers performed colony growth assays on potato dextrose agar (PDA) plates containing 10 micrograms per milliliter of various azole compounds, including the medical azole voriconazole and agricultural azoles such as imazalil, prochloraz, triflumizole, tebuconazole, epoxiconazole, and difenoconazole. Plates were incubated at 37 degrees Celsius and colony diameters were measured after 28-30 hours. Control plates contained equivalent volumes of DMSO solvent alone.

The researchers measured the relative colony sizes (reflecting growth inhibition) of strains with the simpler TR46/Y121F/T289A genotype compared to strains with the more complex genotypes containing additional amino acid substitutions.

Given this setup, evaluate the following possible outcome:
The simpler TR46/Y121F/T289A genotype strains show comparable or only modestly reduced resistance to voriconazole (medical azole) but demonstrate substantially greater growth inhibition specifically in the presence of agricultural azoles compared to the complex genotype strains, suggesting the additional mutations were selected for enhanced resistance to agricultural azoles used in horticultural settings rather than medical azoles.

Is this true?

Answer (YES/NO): NO